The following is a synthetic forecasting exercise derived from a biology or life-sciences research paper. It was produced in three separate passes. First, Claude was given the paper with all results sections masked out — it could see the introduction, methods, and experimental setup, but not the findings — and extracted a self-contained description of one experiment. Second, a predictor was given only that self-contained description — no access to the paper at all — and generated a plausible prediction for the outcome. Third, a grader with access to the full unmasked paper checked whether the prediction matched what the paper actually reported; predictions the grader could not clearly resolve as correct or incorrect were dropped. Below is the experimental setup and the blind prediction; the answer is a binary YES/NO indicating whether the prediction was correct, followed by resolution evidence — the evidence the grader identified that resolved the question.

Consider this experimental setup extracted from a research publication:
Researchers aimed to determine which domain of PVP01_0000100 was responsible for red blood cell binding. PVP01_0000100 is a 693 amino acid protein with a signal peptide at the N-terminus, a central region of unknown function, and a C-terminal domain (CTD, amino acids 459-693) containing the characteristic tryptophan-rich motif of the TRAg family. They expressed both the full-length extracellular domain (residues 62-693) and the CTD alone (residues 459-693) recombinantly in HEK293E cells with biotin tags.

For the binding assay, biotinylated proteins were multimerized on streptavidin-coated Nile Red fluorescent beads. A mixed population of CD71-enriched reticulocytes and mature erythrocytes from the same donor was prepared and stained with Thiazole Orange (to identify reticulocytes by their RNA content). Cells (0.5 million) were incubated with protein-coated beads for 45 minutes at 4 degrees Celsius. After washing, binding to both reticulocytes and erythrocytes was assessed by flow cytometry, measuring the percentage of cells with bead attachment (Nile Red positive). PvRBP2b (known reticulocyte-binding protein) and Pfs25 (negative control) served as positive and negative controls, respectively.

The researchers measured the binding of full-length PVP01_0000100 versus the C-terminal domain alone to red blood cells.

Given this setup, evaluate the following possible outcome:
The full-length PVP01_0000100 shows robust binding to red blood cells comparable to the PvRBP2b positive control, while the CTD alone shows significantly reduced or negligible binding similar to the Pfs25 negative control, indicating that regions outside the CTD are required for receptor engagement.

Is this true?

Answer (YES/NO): NO